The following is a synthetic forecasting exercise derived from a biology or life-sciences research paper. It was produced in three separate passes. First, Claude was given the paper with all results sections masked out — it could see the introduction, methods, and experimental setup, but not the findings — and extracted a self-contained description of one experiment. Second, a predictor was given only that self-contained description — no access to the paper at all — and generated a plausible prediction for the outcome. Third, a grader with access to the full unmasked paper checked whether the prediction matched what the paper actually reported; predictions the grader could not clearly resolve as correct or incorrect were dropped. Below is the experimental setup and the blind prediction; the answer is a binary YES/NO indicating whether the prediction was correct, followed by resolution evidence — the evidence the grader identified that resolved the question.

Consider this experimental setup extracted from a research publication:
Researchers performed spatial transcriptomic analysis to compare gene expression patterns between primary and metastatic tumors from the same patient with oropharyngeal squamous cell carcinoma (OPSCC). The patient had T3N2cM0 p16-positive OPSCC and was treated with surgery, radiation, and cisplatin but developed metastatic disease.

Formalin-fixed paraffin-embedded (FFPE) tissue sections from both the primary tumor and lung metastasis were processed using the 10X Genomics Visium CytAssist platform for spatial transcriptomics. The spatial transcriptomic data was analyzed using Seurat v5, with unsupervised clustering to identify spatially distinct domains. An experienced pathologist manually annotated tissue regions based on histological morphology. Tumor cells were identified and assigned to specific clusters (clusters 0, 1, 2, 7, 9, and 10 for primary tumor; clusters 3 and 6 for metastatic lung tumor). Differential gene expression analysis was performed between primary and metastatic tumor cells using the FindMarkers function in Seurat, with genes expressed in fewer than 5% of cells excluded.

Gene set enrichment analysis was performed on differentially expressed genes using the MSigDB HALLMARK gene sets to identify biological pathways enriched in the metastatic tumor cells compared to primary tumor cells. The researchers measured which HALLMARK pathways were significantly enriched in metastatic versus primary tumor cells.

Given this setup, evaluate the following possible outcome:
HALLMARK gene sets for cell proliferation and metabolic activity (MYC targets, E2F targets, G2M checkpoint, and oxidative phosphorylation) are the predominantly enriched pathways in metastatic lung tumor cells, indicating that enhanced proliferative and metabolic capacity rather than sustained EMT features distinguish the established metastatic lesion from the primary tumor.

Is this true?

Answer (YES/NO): NO